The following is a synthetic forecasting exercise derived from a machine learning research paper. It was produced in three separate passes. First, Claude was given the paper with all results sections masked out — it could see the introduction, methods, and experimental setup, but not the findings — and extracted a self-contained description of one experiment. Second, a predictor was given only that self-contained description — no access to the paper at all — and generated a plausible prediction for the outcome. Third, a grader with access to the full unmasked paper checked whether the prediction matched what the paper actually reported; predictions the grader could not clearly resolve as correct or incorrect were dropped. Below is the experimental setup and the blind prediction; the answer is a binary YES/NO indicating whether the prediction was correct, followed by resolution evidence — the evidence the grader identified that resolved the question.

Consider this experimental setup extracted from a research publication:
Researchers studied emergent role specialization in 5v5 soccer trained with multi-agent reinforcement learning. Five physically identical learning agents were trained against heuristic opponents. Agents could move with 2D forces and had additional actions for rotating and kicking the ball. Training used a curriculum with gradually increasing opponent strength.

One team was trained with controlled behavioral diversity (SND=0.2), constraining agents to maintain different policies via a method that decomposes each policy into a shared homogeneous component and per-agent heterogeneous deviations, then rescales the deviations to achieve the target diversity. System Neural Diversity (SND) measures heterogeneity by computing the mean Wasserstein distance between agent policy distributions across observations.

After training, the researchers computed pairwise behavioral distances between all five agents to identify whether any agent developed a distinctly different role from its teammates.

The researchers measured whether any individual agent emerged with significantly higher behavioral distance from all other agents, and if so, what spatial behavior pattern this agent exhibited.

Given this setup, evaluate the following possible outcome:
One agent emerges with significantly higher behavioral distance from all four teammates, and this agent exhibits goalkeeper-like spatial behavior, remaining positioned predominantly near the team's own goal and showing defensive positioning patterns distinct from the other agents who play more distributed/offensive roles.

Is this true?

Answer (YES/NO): YES